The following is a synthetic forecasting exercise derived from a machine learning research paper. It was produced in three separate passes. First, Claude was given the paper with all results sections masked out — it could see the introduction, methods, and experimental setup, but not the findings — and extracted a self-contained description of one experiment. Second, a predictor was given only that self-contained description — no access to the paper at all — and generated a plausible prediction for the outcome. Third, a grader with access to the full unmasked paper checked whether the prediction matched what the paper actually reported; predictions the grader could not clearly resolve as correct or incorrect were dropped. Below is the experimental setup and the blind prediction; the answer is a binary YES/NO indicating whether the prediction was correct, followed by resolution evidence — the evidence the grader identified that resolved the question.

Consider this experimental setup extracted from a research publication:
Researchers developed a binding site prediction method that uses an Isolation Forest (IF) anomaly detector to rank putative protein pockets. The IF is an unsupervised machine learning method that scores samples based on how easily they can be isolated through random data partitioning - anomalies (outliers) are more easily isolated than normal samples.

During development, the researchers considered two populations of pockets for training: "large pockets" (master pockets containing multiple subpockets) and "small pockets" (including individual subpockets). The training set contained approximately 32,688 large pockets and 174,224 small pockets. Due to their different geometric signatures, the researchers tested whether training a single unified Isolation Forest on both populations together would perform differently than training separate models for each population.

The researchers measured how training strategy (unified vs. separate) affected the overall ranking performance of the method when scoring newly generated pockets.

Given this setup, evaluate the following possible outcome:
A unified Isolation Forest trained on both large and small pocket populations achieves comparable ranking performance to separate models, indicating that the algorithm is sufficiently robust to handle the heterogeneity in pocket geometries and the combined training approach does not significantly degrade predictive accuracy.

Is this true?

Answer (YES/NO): NO